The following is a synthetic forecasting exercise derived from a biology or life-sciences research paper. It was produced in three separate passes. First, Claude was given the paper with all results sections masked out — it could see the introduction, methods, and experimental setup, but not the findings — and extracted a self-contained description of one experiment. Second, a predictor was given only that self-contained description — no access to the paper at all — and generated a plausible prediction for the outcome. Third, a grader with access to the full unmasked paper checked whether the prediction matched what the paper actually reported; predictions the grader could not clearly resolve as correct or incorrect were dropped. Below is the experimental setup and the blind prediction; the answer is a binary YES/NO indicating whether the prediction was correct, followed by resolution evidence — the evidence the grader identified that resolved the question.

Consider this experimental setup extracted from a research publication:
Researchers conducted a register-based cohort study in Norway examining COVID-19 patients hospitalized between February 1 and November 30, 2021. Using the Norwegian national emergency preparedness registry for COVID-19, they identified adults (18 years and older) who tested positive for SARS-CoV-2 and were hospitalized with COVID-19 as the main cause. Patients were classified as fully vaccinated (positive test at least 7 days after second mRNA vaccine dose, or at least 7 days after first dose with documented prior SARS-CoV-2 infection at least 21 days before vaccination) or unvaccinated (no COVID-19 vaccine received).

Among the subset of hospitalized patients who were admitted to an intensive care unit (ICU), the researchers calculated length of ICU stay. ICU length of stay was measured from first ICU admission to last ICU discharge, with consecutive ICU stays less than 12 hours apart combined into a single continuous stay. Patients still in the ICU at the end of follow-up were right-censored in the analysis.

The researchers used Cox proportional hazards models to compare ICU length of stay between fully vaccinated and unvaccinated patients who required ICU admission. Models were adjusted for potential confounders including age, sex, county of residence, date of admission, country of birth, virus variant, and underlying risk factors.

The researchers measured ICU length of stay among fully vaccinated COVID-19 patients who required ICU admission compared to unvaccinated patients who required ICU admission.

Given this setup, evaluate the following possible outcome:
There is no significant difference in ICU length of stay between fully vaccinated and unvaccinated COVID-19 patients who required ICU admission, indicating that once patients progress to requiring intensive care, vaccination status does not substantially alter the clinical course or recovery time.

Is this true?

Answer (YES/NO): YES